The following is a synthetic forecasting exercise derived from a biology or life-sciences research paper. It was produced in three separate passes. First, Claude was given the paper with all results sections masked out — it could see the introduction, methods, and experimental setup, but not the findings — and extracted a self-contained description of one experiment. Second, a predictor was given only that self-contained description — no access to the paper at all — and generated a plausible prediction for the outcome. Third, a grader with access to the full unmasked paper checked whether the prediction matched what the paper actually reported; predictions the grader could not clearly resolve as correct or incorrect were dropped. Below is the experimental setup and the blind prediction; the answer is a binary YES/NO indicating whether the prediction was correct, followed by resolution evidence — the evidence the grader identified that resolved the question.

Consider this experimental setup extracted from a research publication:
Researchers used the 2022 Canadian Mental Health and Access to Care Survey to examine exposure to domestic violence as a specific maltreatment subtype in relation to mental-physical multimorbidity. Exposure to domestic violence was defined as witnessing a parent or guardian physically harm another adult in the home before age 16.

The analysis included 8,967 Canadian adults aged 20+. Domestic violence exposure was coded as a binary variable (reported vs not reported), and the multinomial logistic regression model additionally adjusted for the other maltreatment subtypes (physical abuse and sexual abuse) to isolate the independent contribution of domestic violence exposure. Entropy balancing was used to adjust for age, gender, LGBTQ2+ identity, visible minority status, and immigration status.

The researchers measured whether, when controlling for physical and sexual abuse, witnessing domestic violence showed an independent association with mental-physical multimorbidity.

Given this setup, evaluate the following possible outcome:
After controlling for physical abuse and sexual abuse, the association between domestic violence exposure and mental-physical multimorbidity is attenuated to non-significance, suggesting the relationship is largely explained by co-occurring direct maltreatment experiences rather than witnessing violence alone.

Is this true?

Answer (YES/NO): NO